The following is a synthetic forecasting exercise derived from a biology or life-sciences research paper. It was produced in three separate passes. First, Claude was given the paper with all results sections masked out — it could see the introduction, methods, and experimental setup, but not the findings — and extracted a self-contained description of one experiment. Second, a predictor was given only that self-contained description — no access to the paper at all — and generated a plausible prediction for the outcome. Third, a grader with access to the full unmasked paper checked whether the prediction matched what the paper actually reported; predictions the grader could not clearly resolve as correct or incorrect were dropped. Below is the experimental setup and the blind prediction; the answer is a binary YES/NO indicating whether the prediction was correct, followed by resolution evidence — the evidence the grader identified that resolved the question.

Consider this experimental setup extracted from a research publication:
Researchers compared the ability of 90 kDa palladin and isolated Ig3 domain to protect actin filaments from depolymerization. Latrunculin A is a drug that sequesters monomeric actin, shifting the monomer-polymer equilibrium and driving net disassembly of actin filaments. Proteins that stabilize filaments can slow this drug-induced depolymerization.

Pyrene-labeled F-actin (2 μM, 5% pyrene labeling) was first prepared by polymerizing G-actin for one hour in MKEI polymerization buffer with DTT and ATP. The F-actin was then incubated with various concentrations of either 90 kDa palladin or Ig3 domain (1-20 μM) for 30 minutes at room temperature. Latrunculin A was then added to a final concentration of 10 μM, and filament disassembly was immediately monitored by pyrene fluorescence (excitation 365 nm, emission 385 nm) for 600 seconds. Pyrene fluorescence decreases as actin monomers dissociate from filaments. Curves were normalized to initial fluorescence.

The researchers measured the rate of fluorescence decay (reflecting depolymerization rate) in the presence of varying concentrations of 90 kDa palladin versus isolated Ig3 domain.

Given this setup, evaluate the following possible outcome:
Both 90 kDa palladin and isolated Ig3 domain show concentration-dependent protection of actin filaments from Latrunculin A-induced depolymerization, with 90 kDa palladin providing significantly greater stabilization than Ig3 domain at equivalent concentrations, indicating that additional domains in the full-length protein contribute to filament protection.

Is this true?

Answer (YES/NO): NO